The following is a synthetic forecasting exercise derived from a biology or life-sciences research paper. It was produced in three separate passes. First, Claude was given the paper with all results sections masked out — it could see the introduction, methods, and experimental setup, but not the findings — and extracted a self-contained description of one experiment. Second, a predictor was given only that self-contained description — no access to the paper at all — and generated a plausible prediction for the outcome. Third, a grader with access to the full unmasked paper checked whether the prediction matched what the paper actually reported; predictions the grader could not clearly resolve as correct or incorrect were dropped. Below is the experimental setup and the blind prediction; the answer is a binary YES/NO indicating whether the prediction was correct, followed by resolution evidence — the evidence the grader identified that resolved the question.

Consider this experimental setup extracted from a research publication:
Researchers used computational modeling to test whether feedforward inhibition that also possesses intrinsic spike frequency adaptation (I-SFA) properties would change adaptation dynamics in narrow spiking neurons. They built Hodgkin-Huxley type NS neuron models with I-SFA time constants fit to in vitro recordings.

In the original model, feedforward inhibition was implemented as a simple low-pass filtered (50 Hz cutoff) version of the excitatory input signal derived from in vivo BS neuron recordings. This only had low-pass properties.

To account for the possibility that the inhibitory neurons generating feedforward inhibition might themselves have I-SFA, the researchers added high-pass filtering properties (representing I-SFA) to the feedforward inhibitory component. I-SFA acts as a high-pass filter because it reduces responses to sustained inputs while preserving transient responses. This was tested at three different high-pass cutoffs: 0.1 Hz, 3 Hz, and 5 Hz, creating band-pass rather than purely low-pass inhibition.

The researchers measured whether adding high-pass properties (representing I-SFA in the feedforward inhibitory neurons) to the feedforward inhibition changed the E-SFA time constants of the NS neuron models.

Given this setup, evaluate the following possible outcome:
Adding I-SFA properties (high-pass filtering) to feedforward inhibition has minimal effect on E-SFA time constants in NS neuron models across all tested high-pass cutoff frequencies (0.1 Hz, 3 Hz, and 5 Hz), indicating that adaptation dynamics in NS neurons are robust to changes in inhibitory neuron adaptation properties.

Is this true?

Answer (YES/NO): YES